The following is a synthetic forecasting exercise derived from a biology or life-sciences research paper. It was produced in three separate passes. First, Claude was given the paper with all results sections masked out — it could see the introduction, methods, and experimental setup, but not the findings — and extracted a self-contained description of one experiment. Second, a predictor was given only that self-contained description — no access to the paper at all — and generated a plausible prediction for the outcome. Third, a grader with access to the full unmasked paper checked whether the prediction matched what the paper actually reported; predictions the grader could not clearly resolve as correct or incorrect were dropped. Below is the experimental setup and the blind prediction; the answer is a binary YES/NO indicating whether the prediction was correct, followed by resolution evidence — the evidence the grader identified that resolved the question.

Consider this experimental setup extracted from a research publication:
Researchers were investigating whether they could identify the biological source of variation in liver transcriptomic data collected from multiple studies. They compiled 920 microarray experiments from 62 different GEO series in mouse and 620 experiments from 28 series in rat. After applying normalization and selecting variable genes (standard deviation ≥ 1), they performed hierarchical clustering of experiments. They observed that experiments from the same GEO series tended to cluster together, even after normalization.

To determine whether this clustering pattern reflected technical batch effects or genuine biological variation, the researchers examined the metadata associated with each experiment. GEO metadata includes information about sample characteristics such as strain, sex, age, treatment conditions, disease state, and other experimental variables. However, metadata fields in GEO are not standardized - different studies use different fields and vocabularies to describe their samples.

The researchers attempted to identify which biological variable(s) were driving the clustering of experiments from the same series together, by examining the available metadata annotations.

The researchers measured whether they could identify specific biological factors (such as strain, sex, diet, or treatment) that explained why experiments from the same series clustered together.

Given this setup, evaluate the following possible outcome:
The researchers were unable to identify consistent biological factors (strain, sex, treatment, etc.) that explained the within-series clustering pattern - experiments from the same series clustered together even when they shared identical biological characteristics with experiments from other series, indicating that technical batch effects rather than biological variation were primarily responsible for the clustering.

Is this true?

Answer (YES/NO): NO